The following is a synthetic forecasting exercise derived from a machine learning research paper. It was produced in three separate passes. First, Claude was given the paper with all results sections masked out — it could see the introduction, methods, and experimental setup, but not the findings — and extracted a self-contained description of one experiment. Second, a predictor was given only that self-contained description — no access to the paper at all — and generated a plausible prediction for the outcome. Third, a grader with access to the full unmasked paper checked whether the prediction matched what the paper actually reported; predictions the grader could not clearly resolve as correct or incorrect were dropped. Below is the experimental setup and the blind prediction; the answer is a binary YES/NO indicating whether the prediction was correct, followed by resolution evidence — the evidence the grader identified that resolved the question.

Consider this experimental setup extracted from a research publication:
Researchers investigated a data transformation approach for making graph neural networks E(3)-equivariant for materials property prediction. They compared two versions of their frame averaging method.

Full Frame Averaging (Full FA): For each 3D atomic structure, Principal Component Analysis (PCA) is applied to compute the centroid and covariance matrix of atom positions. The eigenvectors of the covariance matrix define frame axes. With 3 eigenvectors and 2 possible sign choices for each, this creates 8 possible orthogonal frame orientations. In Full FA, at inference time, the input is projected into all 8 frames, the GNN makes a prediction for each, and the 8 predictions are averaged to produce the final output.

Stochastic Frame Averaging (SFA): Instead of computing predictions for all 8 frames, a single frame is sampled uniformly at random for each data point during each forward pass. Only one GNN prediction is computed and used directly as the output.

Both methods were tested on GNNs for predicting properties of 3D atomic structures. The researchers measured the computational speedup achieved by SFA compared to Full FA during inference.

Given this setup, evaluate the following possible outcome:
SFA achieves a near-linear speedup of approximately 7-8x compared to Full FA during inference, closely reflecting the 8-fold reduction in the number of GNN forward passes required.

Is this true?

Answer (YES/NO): YES